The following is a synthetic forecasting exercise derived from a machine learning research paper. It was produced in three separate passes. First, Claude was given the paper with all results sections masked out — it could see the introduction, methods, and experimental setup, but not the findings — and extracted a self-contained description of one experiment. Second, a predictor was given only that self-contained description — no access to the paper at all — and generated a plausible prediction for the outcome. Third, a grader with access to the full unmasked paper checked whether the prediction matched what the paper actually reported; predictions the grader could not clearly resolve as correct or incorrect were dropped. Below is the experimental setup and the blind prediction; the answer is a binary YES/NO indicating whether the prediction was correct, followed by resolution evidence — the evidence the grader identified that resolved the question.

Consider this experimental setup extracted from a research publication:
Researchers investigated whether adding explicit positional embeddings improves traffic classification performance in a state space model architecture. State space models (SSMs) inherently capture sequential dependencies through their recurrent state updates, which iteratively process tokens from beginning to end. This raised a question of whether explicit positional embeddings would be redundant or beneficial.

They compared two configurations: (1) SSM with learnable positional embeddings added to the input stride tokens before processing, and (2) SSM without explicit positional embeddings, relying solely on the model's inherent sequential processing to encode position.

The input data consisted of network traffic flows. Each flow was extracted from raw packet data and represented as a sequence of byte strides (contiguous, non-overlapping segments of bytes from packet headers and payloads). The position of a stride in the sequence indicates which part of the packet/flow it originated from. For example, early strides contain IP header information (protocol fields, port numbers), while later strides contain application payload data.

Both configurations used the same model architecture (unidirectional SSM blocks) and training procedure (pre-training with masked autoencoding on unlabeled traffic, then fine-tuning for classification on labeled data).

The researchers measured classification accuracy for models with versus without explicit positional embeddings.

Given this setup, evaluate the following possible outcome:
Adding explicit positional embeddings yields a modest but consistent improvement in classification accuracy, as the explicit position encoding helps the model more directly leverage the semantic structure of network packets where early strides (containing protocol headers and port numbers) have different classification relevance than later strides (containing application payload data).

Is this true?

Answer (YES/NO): YES